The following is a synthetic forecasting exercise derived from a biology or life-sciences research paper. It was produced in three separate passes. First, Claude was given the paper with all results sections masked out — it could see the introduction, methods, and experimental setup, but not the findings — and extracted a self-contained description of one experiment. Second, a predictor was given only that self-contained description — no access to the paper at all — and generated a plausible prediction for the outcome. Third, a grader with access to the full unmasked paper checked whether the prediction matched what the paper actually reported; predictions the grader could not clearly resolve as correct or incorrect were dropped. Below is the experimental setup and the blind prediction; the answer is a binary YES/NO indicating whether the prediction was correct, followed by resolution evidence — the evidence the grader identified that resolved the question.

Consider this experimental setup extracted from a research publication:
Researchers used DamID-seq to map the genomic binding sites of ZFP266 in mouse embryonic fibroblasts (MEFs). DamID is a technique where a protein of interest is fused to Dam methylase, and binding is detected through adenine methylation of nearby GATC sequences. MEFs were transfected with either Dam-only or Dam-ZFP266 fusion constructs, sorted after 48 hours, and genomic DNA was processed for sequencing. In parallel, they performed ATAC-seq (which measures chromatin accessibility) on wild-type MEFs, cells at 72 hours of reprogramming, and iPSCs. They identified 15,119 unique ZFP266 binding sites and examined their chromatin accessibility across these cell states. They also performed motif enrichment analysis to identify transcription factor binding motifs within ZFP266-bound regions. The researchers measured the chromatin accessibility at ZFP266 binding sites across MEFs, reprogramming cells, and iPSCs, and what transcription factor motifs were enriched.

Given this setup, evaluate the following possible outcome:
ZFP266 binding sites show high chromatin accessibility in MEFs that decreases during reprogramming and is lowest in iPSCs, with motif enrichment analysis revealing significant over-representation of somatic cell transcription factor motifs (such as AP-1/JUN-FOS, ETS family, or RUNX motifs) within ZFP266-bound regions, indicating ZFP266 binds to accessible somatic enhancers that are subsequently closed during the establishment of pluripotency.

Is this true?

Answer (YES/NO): NO